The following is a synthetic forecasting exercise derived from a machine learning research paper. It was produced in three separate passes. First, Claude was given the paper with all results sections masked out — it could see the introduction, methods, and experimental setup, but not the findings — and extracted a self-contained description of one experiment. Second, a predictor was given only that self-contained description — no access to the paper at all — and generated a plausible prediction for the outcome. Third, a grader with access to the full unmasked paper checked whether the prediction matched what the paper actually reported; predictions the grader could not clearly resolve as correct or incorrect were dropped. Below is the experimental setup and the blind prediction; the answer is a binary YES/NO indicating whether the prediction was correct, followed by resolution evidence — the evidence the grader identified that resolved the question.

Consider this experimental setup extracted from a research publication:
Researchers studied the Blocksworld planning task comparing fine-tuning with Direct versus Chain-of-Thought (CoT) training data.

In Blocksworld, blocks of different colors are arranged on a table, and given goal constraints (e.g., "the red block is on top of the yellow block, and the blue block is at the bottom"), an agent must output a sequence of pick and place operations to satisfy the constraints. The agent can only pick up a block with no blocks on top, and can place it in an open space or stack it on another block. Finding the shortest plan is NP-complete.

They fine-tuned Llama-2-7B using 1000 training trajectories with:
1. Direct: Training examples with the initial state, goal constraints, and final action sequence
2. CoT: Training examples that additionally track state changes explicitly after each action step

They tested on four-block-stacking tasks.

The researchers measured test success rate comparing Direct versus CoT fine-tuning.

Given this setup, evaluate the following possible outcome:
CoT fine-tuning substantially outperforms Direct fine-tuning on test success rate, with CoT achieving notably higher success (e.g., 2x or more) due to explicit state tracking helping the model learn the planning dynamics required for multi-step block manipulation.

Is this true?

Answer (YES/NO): NO